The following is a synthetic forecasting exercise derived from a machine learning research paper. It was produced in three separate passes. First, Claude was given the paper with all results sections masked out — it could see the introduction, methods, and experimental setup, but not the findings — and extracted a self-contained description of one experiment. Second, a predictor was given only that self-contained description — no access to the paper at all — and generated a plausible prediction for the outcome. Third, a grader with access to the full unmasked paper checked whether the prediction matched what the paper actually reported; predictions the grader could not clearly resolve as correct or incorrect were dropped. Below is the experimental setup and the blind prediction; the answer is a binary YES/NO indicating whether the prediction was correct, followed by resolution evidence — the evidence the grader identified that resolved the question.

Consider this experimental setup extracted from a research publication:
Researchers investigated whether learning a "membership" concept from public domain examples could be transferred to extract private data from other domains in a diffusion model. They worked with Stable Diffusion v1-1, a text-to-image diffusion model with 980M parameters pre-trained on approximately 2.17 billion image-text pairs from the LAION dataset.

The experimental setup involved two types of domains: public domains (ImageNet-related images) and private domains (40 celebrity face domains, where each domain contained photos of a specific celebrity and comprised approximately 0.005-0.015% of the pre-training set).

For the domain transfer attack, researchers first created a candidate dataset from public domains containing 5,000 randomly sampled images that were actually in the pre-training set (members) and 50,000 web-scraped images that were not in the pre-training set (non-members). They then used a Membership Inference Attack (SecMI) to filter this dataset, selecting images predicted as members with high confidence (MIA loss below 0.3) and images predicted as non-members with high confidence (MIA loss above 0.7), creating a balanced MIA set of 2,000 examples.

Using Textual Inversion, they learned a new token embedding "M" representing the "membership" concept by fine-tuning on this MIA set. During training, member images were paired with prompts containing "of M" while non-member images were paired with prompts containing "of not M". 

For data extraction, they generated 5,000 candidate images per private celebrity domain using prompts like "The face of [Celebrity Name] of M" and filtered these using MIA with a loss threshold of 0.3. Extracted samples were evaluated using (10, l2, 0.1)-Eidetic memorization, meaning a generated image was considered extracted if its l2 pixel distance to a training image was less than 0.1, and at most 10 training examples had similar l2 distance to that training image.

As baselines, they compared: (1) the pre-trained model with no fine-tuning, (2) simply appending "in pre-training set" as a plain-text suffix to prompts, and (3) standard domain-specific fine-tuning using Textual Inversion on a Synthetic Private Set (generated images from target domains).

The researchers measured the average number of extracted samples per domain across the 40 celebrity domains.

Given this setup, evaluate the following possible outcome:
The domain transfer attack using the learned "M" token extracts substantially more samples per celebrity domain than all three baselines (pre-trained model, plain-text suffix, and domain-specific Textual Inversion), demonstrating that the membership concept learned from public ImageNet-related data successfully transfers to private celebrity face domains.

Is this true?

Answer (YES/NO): YES